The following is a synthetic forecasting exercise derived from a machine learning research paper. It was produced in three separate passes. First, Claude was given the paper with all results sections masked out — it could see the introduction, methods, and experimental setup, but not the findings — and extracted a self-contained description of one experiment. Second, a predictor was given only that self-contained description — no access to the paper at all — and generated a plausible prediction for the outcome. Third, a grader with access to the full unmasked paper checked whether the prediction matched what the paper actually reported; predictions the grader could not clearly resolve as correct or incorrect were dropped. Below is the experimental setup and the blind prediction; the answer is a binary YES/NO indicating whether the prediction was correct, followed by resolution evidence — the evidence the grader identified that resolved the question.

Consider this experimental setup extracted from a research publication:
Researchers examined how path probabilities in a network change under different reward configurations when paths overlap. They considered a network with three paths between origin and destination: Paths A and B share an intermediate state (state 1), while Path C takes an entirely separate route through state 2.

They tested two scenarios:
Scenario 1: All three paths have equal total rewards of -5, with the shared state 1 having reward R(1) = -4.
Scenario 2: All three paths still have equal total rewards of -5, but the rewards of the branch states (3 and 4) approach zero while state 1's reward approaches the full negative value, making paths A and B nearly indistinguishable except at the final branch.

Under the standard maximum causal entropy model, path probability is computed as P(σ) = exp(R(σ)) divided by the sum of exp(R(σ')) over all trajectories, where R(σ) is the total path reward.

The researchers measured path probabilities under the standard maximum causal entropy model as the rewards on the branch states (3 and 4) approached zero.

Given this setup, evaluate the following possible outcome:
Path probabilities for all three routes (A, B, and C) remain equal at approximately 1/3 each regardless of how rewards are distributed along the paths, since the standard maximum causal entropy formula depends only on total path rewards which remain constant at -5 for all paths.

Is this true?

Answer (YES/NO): YES